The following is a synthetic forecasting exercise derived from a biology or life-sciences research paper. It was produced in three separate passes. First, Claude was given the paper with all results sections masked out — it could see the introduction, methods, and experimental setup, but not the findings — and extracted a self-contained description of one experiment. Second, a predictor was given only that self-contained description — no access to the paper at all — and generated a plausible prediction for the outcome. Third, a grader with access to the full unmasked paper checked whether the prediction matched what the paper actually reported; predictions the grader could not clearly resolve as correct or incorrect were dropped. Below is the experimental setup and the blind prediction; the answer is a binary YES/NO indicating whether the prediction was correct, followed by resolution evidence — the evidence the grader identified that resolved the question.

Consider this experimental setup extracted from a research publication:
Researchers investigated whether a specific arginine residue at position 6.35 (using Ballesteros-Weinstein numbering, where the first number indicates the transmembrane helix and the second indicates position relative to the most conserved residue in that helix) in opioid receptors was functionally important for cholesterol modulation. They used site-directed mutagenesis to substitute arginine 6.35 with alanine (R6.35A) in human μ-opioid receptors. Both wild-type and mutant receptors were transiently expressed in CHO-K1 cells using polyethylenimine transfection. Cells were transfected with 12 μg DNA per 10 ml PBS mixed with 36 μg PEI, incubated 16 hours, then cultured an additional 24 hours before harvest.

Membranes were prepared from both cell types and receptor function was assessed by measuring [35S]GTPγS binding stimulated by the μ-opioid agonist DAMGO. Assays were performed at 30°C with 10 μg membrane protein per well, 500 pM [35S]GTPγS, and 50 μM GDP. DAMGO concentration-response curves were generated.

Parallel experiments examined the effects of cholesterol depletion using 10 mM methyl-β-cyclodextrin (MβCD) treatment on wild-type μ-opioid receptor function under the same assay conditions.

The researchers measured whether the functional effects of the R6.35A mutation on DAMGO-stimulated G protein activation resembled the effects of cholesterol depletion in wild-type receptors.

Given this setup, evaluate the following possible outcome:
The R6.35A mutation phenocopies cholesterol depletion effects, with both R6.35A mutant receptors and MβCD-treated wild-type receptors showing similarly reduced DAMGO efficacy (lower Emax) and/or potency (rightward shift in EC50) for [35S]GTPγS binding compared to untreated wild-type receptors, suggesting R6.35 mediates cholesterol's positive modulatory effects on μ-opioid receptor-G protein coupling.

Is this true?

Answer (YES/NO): NO